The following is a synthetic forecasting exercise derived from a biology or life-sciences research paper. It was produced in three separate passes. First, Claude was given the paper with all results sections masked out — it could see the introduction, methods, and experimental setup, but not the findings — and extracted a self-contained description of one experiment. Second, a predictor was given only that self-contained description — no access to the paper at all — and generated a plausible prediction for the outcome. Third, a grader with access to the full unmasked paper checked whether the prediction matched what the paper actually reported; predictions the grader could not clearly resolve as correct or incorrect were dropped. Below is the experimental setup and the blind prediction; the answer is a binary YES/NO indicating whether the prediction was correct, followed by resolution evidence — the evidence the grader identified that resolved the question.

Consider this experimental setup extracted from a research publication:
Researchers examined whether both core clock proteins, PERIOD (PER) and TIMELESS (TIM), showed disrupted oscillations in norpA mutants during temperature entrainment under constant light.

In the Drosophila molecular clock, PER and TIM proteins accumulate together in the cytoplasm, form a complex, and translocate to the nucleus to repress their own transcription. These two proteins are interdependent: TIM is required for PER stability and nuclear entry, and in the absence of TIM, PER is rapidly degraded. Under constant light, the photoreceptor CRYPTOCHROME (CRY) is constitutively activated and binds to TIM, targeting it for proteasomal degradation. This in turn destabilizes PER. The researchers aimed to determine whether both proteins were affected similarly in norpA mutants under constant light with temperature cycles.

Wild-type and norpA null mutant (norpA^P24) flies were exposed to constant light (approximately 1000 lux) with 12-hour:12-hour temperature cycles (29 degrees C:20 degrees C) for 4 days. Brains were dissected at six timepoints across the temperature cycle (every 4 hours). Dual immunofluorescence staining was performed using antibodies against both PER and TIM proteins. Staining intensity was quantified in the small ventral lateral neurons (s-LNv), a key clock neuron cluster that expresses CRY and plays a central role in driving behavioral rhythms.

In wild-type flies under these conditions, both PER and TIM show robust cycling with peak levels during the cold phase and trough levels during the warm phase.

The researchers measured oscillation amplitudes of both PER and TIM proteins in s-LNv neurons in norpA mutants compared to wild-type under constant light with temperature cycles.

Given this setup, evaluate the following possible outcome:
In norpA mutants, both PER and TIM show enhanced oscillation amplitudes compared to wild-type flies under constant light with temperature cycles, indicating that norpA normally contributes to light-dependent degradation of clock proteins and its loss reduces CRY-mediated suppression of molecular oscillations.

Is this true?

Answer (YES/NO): NO